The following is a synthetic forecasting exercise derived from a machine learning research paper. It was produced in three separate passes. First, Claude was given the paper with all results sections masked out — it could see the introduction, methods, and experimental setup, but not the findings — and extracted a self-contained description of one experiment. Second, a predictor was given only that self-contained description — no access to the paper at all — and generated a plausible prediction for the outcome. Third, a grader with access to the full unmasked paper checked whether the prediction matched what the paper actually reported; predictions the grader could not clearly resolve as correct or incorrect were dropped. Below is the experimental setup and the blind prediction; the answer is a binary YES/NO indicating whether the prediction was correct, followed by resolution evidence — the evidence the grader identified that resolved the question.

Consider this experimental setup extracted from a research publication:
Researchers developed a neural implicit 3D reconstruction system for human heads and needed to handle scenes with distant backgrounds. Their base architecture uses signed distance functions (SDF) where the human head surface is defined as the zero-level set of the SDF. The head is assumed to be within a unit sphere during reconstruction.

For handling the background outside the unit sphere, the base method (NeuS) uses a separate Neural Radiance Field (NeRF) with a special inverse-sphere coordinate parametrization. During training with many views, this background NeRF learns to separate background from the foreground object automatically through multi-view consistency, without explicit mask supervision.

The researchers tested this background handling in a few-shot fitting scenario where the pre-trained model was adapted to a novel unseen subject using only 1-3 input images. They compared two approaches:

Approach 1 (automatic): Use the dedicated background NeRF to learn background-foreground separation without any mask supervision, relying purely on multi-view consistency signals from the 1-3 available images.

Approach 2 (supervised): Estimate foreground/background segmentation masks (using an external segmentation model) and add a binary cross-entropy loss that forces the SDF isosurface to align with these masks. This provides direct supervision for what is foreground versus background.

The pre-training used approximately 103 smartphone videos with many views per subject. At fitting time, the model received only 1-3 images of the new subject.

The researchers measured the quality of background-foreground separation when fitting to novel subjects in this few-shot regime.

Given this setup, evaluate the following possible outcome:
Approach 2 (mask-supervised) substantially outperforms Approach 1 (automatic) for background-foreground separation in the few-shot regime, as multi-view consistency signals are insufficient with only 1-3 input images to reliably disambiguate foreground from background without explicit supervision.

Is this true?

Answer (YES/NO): YES